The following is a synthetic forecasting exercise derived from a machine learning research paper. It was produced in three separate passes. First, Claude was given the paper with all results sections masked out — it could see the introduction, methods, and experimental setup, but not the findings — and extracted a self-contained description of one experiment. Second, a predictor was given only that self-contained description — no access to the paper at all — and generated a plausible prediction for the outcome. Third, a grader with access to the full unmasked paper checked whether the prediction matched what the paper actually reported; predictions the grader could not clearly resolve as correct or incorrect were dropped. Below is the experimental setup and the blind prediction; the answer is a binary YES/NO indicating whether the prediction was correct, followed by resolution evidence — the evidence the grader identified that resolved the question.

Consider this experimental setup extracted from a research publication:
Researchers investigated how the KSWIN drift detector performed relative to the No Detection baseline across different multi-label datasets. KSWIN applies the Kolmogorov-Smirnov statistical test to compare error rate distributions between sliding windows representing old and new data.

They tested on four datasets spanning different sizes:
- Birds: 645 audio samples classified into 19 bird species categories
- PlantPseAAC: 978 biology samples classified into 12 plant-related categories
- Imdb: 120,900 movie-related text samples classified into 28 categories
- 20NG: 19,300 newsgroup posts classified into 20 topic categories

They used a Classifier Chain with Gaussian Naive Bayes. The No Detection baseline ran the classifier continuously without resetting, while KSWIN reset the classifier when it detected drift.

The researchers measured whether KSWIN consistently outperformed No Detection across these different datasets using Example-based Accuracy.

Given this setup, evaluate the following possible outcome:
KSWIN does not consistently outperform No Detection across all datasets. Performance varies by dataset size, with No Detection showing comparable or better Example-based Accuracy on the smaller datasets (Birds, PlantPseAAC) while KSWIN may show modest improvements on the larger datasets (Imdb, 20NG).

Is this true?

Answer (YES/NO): NO